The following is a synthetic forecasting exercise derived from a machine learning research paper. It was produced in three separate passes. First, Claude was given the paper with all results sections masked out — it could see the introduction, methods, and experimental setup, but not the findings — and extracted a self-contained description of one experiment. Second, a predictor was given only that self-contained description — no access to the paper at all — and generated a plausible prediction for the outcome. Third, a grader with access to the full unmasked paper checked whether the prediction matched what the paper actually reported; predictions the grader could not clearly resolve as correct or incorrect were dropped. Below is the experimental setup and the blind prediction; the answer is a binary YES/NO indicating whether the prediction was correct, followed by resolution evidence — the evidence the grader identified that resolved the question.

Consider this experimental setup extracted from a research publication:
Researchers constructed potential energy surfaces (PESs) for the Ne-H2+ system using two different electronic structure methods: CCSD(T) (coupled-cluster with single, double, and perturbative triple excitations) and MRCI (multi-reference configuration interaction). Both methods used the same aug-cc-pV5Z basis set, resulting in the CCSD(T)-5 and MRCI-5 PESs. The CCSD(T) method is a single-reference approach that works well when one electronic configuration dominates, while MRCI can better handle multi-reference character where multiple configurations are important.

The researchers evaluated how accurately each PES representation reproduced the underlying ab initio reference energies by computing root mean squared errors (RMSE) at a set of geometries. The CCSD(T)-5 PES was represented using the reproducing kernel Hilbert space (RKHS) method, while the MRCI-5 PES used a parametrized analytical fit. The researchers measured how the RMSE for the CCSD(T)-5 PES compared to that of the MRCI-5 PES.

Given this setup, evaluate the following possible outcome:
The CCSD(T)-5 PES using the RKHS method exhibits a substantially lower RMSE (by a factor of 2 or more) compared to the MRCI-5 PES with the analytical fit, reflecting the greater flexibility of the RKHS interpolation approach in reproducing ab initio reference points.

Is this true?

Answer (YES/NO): YES